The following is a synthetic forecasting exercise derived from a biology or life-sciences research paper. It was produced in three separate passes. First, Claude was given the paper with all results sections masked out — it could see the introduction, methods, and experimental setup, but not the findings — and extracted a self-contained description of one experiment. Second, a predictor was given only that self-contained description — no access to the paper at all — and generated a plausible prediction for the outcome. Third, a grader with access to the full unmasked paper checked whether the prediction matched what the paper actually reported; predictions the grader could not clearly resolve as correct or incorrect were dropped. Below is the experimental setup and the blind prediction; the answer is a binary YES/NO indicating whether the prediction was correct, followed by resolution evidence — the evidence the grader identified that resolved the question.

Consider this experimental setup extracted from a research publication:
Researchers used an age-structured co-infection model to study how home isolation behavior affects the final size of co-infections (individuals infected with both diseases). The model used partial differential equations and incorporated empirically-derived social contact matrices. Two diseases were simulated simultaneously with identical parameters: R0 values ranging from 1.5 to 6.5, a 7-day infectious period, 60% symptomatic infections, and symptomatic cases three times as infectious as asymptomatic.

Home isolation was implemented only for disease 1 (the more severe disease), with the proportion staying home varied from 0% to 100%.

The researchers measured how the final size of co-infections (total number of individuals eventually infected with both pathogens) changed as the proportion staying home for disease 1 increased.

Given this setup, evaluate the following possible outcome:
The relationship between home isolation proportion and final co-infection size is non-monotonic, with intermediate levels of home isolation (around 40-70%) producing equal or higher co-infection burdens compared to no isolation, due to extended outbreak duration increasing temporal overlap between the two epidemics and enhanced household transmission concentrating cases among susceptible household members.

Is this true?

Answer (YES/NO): NO